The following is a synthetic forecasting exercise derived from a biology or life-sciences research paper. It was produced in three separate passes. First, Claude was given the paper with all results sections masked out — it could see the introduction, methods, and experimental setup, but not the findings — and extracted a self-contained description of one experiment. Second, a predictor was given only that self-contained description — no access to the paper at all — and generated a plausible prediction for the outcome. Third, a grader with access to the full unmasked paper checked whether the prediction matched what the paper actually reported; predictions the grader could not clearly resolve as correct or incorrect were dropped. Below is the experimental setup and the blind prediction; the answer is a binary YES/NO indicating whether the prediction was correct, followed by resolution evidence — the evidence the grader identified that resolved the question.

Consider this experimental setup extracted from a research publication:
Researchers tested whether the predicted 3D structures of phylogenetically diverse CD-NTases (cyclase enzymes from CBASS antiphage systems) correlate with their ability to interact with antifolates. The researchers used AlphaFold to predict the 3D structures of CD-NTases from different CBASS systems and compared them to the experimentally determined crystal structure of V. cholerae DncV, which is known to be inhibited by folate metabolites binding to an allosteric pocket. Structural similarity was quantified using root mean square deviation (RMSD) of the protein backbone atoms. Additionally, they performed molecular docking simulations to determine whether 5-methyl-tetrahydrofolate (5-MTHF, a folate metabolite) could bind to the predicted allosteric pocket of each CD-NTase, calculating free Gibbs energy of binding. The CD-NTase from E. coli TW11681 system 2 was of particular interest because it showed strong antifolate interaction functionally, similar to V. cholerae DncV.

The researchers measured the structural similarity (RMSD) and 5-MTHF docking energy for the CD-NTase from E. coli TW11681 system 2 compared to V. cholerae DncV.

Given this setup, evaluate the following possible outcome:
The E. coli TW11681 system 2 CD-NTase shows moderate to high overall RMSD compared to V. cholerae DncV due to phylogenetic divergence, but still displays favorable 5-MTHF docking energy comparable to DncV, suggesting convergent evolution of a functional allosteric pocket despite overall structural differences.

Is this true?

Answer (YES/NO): NO